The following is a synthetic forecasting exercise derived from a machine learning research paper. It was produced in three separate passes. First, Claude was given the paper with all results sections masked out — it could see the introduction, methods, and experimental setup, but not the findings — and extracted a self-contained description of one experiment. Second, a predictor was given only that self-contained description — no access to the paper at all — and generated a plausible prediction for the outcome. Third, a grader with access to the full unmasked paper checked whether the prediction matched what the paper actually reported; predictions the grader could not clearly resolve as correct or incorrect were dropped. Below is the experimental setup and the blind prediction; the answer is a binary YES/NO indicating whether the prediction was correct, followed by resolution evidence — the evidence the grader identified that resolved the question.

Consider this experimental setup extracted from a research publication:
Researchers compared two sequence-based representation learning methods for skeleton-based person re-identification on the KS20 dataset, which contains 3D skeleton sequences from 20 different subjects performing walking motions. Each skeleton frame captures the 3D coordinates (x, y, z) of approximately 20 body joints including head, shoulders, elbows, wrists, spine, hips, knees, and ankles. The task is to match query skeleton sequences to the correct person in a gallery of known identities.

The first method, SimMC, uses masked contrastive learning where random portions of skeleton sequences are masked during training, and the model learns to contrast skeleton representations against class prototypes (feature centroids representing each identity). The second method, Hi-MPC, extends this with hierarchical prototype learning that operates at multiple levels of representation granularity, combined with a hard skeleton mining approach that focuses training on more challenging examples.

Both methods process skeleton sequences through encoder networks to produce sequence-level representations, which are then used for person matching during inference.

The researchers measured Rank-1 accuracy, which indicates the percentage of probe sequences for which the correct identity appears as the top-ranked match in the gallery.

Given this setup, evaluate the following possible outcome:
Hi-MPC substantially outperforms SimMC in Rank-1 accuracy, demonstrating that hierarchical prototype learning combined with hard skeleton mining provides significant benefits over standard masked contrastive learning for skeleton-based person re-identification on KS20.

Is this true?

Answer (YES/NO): NO